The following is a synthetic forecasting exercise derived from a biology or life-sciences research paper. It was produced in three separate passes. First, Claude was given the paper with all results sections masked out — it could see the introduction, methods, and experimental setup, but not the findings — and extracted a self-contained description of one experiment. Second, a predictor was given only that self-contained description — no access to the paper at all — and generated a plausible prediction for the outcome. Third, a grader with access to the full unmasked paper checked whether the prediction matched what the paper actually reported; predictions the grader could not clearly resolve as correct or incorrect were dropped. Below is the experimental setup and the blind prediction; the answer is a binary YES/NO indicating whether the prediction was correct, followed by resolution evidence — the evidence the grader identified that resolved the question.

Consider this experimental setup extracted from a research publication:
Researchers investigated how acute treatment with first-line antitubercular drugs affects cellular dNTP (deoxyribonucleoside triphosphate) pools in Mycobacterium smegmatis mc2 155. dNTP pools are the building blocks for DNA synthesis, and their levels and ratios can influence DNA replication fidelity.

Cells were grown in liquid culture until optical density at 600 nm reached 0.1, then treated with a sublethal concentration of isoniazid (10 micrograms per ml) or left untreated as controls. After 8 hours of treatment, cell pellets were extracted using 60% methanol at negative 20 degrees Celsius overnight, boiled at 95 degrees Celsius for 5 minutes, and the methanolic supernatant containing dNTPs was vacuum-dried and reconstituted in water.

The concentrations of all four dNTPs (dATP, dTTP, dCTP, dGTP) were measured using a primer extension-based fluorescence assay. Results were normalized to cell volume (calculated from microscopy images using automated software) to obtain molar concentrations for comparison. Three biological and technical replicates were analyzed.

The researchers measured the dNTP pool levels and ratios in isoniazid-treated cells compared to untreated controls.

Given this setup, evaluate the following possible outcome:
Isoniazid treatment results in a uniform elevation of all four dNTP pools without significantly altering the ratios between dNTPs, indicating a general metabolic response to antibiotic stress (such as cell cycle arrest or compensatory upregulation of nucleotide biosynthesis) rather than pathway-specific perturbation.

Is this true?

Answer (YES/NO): NO